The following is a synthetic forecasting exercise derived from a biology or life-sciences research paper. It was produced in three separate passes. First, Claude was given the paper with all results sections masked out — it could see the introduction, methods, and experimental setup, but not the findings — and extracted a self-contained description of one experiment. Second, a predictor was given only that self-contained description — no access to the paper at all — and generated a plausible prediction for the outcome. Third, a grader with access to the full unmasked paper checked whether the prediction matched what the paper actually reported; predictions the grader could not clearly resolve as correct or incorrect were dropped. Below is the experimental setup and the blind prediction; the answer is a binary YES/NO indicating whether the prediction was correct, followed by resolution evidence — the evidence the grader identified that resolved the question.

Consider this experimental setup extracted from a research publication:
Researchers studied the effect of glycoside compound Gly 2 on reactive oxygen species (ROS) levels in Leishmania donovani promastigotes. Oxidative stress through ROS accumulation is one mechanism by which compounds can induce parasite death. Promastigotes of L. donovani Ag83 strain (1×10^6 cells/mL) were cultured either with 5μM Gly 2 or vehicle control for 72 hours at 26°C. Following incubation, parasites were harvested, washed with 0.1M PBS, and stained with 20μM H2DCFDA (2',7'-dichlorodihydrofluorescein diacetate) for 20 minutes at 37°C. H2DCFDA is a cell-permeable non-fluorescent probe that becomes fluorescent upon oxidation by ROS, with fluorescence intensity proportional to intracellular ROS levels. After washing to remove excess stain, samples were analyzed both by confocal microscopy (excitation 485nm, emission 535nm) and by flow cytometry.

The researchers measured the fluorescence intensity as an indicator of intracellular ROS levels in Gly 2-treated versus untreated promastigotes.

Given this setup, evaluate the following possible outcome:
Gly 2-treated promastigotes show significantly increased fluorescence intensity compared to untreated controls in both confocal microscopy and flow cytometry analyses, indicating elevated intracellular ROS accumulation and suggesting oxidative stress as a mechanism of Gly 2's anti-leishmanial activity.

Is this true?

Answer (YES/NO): YES